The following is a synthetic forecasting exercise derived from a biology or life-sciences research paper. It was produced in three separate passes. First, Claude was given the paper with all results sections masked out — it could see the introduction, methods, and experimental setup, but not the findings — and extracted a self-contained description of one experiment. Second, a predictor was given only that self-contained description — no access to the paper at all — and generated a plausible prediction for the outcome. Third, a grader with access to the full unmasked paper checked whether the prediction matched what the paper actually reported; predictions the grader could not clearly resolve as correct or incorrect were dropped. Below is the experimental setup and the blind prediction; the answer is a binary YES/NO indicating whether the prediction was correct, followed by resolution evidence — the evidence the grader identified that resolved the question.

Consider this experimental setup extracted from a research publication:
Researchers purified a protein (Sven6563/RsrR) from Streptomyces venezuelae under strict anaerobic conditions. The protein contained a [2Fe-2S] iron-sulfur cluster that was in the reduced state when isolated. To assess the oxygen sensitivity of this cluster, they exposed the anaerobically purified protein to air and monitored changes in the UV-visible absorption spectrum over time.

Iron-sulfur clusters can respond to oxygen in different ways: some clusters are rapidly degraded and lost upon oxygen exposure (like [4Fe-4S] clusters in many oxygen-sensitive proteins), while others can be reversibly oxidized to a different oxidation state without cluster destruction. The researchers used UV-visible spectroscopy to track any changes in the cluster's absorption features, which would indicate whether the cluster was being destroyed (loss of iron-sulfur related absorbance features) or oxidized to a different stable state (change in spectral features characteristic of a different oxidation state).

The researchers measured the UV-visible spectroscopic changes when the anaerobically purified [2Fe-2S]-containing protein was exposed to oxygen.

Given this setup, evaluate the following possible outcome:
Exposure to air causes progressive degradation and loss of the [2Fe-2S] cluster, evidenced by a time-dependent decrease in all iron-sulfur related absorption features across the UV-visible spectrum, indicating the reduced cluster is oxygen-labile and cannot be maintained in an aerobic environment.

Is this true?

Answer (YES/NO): NO